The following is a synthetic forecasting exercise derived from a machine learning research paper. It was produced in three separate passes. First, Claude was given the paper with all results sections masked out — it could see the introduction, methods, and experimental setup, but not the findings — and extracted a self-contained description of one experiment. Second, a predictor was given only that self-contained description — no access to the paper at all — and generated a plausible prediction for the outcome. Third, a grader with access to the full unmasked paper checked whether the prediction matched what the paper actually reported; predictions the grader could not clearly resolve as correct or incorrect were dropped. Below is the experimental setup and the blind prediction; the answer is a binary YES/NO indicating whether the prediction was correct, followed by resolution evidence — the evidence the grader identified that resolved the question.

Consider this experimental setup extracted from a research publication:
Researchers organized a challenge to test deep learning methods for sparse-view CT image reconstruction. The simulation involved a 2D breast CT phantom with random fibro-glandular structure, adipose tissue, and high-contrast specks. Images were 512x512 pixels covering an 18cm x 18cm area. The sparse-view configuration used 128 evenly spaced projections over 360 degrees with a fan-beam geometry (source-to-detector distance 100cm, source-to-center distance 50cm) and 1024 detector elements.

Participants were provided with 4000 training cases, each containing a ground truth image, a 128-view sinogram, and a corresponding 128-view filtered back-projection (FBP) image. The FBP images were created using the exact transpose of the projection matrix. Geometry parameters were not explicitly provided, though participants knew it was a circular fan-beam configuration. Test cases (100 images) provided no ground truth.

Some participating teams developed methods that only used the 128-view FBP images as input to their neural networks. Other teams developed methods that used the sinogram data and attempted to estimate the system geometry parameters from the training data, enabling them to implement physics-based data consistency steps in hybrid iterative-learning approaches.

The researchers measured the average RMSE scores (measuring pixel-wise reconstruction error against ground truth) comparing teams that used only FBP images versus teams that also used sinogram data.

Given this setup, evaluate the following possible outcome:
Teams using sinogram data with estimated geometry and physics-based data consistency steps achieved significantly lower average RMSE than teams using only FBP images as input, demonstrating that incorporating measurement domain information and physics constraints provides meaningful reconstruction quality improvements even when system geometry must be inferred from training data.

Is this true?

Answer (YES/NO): YES